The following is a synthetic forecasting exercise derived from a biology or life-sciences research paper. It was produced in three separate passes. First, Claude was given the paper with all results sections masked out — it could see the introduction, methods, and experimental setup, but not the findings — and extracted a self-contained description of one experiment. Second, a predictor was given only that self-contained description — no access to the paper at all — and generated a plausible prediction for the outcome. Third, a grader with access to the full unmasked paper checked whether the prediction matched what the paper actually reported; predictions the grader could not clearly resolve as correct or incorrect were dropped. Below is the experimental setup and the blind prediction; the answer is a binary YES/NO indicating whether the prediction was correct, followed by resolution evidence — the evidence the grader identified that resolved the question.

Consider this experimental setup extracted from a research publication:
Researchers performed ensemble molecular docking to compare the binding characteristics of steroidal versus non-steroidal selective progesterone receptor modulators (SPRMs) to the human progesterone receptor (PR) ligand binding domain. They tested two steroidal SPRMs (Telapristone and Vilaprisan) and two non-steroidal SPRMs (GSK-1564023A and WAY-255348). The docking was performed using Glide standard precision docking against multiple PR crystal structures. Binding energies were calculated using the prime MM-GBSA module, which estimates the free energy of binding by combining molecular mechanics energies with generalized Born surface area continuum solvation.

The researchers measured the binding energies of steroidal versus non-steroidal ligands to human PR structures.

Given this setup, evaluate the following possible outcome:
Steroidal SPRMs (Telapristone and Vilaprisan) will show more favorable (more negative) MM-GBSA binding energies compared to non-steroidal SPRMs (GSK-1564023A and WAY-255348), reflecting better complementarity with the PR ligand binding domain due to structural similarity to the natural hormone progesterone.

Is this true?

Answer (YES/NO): YES